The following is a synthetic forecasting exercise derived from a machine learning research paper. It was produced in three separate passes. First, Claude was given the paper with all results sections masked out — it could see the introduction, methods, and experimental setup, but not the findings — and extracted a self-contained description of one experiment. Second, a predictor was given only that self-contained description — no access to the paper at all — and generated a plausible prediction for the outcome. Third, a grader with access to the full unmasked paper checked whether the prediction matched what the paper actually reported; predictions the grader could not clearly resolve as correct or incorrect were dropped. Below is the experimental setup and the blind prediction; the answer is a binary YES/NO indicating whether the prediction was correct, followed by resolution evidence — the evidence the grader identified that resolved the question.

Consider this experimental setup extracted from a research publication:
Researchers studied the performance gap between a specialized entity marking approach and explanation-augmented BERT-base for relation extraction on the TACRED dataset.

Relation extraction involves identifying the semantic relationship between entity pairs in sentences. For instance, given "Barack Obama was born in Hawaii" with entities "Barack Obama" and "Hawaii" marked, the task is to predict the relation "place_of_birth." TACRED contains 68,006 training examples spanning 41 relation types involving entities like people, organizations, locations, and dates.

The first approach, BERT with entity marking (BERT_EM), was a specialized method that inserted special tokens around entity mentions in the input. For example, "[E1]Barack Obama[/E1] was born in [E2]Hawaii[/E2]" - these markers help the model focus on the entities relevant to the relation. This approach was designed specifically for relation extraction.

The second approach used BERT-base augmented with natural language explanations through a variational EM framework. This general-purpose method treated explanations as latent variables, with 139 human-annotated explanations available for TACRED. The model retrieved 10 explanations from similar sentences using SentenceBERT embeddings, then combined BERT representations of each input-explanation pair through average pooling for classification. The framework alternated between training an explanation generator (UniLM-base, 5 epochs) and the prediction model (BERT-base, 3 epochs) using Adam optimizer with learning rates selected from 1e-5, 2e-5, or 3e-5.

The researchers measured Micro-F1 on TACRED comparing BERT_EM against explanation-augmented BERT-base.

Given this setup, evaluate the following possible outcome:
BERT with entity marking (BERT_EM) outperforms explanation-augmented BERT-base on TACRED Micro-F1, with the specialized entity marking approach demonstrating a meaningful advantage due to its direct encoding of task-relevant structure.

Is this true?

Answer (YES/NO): YES